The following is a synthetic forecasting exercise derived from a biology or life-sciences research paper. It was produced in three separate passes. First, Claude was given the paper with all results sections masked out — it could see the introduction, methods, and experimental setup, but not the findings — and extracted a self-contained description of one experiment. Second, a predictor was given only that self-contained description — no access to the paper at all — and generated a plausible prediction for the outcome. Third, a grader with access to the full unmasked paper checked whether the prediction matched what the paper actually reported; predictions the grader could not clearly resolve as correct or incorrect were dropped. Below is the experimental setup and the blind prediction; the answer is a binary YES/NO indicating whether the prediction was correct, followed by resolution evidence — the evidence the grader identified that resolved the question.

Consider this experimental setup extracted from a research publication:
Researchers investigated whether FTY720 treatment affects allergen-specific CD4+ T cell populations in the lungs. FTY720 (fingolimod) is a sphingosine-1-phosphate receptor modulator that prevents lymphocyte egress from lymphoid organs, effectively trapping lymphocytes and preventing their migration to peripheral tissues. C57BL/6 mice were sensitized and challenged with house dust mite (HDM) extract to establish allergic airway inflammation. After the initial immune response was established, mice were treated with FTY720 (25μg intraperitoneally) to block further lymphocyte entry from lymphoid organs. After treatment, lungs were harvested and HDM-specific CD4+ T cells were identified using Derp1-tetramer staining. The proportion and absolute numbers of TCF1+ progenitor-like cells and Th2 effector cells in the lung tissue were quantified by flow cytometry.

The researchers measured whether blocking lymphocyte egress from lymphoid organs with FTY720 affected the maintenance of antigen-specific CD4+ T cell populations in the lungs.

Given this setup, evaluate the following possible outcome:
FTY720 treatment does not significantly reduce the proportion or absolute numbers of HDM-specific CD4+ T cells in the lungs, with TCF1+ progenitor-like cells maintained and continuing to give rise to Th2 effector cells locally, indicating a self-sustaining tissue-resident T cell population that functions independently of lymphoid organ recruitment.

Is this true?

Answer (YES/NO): YES